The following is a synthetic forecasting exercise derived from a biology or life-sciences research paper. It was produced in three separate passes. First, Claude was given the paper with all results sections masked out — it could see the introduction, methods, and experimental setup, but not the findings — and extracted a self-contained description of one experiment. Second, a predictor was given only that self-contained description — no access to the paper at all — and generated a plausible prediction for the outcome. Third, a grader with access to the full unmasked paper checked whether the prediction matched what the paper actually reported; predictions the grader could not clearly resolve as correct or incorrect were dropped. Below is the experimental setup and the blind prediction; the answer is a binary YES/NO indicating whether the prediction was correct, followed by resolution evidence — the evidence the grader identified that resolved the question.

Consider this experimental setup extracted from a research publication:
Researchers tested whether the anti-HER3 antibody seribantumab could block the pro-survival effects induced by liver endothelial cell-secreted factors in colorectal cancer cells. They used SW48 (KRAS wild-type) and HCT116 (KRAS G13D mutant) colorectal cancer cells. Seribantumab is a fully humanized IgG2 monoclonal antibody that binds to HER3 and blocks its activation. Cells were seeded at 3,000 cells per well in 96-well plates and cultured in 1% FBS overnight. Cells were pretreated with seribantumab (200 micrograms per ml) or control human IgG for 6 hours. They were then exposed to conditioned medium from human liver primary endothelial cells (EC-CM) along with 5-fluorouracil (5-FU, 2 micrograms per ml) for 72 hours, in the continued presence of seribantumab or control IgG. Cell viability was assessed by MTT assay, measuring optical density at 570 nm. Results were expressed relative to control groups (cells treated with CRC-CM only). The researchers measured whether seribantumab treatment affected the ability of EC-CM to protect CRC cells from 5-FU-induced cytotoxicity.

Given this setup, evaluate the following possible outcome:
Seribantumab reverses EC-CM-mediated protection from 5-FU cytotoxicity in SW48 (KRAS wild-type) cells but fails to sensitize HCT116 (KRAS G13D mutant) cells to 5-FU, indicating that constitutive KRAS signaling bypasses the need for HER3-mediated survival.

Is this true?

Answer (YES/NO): NO